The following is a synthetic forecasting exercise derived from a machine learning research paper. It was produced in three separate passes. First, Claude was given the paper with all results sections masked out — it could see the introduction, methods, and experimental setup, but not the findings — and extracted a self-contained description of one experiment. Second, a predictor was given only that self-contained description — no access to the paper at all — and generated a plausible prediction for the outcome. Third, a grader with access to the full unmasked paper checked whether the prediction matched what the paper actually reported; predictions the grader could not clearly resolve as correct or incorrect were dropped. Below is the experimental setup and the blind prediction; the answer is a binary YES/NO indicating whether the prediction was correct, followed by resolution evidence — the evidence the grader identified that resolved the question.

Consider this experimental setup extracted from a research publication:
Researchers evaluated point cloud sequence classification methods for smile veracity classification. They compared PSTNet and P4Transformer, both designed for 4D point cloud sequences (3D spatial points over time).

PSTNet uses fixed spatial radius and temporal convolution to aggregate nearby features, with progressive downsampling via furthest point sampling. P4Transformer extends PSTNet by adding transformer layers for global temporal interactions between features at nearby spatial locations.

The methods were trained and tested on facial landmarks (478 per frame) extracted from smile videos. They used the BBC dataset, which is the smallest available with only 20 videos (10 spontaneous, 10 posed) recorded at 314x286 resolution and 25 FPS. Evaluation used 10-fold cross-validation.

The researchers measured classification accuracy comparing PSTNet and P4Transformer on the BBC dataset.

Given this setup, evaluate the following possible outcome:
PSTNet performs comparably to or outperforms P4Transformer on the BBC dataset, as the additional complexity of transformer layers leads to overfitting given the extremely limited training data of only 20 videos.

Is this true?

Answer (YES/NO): YES